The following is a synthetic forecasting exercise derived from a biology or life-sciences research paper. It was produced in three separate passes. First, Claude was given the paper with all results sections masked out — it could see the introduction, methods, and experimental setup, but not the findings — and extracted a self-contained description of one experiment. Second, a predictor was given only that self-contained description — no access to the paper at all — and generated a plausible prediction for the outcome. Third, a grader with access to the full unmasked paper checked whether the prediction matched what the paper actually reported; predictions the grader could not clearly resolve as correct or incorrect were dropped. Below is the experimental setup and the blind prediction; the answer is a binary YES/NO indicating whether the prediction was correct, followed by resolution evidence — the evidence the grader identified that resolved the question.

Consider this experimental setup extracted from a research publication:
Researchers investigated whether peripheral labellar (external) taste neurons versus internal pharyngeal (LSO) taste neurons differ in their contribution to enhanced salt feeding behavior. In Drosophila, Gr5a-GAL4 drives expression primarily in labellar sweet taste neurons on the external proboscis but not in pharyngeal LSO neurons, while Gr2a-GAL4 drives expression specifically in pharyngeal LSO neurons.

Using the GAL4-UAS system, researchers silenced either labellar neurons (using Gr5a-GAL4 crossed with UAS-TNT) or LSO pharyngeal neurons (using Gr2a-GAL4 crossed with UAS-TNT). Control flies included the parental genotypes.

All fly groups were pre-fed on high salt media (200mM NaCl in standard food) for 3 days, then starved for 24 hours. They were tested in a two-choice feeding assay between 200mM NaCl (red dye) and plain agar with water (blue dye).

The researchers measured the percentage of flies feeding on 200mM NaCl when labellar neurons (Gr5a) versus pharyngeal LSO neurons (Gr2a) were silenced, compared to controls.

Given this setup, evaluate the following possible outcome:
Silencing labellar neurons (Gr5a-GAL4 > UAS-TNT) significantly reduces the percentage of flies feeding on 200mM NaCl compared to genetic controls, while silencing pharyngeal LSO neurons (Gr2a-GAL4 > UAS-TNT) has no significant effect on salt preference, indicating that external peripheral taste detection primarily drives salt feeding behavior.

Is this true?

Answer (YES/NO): NO